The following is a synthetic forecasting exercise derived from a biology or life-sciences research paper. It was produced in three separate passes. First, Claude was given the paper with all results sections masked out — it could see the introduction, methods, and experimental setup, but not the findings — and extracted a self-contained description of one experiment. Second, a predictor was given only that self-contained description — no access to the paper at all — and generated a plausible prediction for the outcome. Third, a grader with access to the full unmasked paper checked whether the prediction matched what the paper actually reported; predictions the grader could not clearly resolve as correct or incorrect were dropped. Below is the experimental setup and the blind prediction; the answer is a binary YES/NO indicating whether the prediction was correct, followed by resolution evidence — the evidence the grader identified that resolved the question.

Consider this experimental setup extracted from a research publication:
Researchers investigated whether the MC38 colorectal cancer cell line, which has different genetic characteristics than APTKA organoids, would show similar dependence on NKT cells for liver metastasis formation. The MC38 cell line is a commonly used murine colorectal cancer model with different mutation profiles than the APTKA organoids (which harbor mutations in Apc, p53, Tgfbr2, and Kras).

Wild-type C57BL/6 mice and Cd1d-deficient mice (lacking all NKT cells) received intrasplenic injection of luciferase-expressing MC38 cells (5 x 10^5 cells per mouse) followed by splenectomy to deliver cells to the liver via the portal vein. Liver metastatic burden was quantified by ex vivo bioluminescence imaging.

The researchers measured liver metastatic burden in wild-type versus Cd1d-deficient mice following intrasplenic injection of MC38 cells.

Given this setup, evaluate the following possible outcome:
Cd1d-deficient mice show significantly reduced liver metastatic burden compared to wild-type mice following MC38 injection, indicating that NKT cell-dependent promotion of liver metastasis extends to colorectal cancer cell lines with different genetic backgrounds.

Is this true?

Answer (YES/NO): YES